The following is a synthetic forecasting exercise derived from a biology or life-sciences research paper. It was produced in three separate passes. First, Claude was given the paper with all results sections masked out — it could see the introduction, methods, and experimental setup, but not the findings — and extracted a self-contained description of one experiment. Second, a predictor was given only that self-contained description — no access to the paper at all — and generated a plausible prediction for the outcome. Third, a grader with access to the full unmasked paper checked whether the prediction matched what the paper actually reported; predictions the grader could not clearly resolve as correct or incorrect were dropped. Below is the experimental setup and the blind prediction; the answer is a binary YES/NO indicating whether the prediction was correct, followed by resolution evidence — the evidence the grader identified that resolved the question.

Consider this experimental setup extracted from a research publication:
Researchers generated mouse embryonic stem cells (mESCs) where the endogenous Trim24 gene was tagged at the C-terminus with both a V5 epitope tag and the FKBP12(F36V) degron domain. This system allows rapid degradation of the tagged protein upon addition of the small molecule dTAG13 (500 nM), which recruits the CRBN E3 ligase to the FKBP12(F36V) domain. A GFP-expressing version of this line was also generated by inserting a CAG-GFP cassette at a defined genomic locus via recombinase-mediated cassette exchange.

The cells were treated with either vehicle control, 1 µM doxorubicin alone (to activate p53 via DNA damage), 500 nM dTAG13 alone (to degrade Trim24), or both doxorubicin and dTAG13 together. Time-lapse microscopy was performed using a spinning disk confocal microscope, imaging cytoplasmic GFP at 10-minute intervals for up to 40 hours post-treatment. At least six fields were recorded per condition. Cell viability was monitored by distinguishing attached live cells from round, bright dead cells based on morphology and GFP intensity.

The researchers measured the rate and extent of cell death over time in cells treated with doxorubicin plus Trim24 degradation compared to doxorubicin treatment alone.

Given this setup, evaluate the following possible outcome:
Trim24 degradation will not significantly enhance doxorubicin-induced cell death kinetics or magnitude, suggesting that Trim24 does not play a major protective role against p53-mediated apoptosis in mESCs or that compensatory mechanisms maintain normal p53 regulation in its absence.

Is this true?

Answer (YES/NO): NO